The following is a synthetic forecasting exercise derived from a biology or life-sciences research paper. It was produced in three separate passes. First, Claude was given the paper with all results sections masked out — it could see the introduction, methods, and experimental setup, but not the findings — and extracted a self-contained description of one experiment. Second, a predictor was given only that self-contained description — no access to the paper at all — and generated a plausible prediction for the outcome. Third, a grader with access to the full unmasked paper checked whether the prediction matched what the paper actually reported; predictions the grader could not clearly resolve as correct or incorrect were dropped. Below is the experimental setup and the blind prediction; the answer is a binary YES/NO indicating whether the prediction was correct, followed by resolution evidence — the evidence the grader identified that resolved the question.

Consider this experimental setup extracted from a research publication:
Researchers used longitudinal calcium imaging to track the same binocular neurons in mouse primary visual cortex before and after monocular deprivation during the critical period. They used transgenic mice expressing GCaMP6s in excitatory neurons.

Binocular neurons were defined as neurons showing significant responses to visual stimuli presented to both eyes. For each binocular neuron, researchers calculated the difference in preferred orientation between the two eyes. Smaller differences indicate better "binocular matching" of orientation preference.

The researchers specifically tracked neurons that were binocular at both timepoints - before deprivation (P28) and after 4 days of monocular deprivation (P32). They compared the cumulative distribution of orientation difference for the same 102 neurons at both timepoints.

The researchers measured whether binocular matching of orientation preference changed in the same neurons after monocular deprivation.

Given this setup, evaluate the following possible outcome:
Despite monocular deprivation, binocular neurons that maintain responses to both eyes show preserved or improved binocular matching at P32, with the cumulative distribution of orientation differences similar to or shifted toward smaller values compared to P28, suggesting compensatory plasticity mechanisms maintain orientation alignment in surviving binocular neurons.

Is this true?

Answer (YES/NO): NO